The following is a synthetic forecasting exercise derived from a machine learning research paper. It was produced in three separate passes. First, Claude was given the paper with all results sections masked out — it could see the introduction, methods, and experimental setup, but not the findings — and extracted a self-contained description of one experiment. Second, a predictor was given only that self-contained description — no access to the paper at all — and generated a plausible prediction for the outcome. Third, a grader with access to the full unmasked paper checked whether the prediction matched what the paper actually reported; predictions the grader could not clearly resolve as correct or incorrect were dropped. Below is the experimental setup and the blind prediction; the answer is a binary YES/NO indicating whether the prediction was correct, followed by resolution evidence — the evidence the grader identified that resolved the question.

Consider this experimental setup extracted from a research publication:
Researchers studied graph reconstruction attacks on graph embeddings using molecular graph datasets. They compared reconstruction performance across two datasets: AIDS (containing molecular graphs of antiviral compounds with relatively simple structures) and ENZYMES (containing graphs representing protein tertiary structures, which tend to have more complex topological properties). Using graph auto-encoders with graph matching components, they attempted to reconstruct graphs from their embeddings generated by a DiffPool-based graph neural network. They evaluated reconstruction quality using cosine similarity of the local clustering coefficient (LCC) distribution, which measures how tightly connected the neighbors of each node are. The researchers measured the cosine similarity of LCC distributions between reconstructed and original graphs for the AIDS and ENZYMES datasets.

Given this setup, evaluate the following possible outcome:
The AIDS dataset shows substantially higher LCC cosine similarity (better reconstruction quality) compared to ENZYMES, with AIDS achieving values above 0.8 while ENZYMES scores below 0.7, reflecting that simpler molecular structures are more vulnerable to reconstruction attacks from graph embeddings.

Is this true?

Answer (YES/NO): YES